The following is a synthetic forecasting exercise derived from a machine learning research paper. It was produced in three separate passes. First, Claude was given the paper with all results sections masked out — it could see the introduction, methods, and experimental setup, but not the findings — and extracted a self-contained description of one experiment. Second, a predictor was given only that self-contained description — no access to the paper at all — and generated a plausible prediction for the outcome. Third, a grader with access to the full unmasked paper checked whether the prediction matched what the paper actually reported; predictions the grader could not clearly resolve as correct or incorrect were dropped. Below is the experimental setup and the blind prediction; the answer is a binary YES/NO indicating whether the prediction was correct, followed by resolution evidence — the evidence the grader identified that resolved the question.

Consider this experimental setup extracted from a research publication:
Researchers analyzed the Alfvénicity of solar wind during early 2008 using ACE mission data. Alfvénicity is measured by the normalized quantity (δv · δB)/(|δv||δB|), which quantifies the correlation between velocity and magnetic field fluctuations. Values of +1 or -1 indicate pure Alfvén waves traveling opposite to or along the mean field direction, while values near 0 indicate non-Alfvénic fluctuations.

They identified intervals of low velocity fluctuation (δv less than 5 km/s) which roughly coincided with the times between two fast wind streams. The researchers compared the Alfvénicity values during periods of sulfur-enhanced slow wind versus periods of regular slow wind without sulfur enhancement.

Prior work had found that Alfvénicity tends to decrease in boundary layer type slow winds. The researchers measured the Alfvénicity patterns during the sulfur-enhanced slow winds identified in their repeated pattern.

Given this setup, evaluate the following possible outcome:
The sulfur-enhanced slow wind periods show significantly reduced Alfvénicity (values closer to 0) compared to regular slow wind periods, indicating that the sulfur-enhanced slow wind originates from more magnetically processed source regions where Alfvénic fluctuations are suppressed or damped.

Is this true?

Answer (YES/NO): NO